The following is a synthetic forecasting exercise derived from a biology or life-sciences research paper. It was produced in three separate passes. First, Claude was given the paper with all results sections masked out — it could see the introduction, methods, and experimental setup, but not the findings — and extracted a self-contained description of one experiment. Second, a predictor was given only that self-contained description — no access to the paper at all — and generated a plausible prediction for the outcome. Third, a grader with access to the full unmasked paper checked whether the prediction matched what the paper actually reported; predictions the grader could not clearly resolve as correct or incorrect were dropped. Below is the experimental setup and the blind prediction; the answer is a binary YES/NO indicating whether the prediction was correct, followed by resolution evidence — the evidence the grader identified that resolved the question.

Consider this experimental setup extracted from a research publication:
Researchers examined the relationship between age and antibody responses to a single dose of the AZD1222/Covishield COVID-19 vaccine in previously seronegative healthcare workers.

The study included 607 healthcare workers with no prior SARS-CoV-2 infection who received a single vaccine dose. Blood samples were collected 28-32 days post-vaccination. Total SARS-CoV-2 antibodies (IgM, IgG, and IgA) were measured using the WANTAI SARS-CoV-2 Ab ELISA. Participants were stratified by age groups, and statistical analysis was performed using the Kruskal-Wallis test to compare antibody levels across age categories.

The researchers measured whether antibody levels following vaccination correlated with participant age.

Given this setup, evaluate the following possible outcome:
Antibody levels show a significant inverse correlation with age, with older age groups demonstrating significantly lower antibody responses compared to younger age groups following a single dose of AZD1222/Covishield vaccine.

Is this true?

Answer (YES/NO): NO